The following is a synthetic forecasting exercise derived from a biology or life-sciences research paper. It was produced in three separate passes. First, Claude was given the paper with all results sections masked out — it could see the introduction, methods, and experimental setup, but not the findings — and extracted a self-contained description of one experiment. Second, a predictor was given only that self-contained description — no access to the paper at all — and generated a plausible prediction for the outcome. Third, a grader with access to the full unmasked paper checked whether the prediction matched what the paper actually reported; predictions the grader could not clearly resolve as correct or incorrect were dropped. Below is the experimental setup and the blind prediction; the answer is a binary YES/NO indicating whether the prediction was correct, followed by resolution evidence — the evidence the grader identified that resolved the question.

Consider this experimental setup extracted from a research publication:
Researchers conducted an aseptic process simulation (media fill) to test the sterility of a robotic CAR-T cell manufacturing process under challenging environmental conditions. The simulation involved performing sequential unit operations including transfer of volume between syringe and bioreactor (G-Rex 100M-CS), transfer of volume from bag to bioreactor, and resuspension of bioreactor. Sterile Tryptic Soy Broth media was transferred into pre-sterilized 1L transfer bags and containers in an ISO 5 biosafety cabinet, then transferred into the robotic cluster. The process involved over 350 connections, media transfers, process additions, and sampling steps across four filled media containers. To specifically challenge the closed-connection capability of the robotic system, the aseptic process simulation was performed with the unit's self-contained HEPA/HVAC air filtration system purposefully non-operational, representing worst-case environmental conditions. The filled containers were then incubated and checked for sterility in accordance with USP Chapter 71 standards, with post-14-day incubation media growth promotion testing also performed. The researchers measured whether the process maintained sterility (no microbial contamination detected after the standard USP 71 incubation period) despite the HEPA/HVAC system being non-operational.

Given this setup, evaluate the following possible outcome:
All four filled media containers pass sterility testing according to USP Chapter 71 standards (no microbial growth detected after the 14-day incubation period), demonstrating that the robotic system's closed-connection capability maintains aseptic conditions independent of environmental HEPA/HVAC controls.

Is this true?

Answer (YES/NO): YES